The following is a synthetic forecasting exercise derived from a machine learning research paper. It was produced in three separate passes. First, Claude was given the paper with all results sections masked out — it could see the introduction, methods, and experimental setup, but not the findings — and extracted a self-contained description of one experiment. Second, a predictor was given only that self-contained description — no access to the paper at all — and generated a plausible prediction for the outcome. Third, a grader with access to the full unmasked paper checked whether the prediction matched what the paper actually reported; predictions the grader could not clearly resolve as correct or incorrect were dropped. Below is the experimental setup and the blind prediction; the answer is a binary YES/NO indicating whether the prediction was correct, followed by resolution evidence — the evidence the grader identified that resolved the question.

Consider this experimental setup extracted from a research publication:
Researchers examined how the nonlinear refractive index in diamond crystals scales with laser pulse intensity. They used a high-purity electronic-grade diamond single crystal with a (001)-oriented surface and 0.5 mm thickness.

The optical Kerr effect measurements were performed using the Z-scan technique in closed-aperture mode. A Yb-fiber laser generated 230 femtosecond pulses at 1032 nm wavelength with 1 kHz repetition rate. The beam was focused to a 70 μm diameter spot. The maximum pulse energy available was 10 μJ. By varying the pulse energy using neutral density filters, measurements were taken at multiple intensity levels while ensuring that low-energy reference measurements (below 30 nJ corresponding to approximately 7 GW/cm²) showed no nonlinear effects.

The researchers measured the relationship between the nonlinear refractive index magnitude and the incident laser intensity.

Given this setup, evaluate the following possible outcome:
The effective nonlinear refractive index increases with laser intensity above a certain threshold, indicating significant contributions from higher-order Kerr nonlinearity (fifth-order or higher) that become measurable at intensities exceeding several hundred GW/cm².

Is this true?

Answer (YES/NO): NO